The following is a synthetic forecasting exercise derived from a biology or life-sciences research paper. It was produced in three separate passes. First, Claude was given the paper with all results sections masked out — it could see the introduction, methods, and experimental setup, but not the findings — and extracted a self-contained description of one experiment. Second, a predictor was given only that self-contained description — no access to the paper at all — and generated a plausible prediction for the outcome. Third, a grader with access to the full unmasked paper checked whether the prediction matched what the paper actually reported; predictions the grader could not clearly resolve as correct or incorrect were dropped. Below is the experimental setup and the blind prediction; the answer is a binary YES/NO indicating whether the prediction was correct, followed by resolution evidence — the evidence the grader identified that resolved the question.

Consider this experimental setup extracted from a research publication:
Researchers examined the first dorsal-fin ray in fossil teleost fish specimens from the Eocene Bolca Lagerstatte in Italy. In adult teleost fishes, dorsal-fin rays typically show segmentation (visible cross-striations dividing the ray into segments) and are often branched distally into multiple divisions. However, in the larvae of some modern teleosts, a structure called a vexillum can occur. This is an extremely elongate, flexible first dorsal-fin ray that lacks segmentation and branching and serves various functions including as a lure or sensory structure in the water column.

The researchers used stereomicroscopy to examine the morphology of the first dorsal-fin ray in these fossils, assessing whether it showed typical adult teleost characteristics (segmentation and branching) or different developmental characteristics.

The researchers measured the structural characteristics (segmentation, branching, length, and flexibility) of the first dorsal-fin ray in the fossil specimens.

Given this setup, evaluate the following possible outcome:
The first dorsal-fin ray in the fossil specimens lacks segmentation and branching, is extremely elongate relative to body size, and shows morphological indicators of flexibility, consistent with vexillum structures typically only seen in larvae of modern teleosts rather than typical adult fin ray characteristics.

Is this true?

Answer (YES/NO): YES